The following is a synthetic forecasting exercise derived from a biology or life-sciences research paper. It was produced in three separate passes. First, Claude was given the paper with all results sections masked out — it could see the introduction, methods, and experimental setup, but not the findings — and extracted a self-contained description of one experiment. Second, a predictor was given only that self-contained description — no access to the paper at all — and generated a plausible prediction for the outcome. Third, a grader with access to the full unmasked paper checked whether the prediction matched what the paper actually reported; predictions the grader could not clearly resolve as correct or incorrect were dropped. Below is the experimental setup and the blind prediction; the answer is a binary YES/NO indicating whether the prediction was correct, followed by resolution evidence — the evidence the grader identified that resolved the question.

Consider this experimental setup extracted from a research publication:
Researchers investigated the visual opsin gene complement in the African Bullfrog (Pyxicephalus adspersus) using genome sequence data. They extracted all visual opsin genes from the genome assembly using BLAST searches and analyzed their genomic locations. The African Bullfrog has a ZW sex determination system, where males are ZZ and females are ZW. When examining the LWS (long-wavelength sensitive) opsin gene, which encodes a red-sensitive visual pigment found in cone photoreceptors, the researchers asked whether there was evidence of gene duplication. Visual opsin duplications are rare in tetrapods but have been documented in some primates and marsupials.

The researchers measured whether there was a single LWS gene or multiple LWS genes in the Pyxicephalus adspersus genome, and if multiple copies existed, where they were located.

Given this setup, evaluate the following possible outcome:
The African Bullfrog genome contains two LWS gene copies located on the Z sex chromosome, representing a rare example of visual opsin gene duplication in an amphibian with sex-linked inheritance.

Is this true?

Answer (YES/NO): NO